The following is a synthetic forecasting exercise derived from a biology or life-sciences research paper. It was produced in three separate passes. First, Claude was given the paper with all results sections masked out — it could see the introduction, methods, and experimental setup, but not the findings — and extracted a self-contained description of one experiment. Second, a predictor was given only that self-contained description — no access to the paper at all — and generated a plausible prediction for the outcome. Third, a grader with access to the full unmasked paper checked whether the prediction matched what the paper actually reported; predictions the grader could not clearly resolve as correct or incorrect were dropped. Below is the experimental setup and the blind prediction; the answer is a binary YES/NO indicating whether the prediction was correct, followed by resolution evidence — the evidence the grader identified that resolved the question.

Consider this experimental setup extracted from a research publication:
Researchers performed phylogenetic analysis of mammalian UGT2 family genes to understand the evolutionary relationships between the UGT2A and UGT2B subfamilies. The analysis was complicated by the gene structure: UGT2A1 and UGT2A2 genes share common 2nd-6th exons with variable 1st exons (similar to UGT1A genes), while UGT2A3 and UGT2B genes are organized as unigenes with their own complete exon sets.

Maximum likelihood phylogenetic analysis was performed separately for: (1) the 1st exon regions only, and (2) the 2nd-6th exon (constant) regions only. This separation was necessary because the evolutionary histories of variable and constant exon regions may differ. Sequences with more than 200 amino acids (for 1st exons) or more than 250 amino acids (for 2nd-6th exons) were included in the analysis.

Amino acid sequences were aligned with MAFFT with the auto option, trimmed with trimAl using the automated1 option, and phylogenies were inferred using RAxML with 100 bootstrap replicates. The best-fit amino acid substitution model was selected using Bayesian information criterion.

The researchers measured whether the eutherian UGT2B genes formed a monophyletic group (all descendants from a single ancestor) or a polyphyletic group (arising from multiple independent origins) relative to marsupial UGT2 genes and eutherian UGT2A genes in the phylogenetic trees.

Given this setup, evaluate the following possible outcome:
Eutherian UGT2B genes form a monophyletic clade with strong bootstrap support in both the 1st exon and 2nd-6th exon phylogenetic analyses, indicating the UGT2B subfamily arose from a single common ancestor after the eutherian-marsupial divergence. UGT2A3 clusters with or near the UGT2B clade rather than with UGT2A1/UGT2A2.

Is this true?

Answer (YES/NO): NO